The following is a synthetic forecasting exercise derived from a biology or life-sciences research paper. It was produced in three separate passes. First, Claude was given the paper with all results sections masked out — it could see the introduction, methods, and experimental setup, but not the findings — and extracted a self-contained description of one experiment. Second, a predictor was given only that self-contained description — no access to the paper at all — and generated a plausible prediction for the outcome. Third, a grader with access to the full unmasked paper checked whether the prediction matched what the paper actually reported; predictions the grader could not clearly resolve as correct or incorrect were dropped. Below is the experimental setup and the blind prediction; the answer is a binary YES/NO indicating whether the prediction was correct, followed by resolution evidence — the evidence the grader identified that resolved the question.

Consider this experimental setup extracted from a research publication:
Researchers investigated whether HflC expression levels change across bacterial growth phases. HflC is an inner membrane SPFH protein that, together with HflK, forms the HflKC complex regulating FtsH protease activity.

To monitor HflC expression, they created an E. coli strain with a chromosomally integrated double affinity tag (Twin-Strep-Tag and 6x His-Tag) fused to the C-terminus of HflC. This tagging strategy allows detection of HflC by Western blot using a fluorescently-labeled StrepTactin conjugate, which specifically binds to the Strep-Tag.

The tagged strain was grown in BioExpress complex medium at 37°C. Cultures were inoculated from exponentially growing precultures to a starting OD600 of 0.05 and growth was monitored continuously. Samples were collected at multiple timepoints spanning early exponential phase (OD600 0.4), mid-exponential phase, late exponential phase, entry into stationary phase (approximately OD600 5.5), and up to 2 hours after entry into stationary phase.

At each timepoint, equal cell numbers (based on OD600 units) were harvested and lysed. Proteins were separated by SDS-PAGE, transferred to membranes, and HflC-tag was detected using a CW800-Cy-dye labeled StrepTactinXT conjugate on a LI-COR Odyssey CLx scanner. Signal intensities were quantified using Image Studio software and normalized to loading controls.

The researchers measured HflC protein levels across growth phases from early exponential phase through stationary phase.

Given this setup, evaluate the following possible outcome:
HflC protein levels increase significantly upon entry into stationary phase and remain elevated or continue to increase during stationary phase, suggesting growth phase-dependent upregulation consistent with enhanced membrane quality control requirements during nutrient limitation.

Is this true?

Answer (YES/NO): NO